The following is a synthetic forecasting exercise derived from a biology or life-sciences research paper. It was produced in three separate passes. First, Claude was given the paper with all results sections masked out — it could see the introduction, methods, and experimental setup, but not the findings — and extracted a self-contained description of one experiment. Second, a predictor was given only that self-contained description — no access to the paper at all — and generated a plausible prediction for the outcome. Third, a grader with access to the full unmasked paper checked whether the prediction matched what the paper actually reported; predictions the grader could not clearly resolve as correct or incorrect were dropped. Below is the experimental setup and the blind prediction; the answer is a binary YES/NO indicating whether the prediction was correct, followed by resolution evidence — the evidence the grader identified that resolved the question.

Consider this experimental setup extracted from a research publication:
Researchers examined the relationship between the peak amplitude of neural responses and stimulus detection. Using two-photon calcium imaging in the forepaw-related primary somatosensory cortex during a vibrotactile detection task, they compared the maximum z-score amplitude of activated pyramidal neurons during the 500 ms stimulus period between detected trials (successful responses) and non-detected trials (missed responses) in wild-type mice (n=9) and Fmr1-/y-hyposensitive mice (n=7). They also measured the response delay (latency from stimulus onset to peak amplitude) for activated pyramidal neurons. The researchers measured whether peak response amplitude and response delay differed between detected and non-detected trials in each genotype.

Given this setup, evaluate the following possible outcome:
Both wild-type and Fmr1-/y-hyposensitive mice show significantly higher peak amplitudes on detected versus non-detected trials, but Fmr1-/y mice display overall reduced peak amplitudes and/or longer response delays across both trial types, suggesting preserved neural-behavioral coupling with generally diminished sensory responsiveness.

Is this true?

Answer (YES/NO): NO